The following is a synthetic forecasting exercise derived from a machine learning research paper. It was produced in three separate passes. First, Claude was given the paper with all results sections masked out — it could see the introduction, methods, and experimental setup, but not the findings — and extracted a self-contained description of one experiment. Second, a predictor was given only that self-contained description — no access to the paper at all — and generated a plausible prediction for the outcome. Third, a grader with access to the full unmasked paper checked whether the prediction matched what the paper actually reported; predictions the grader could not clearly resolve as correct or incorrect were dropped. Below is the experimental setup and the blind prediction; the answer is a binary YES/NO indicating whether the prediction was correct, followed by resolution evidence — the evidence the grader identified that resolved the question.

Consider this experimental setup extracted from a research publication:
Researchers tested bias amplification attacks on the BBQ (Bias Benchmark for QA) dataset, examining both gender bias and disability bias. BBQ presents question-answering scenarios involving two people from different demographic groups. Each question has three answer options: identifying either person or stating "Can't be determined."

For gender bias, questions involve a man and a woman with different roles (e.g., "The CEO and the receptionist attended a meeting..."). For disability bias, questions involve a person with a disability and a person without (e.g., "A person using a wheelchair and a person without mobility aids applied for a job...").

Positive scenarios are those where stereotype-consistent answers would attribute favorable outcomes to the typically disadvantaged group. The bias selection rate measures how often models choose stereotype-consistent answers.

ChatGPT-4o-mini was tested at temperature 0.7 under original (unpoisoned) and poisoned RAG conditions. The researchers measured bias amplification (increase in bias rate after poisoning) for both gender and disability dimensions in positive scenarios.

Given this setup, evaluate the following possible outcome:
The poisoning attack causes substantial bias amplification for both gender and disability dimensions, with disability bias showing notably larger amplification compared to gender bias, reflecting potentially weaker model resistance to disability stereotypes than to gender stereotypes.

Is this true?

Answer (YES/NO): NO